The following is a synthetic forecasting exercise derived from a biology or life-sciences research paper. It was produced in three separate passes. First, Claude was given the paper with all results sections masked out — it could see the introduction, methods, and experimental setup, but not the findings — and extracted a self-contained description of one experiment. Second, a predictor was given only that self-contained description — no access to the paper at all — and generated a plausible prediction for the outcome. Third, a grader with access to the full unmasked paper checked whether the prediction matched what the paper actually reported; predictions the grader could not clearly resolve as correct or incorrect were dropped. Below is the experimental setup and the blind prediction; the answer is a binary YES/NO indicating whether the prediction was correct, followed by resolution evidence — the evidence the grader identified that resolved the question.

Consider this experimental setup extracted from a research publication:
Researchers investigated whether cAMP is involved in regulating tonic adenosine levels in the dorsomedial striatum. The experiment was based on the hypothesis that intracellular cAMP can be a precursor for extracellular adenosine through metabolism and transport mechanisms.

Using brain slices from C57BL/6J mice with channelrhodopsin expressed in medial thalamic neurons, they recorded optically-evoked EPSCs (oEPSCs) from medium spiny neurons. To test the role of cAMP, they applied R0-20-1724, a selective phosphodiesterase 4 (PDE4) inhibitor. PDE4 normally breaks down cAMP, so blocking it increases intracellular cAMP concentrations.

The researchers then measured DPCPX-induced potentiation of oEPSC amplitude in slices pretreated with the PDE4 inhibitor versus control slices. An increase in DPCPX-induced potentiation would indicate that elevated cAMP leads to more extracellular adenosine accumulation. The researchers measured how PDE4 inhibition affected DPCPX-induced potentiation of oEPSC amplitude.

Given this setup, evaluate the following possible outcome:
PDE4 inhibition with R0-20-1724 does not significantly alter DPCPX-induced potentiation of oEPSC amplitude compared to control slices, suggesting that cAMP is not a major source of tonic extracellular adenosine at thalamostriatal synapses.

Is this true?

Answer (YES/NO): NO